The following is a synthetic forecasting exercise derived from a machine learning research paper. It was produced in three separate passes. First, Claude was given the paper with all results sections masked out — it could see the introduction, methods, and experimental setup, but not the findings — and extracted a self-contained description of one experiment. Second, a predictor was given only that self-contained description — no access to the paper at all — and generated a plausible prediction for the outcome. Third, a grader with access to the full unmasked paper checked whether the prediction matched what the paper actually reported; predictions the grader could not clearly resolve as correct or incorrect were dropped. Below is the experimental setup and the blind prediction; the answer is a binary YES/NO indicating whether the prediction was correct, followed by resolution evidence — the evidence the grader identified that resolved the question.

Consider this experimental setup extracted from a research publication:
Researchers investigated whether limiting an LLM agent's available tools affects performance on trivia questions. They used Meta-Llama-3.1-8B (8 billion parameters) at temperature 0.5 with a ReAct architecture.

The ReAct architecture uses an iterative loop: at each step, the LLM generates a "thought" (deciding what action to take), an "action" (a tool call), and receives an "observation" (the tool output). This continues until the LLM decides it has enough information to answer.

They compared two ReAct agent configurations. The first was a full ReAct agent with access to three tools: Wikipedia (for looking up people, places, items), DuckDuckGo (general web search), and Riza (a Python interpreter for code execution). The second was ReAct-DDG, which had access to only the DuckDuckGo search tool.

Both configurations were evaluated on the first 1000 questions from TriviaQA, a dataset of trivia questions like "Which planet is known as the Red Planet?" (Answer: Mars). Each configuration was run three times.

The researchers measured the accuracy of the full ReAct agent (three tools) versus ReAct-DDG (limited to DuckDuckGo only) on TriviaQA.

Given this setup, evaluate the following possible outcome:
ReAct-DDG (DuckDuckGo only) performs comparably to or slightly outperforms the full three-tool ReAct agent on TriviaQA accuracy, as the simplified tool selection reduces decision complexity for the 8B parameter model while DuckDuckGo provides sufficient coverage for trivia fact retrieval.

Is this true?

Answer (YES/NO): NO